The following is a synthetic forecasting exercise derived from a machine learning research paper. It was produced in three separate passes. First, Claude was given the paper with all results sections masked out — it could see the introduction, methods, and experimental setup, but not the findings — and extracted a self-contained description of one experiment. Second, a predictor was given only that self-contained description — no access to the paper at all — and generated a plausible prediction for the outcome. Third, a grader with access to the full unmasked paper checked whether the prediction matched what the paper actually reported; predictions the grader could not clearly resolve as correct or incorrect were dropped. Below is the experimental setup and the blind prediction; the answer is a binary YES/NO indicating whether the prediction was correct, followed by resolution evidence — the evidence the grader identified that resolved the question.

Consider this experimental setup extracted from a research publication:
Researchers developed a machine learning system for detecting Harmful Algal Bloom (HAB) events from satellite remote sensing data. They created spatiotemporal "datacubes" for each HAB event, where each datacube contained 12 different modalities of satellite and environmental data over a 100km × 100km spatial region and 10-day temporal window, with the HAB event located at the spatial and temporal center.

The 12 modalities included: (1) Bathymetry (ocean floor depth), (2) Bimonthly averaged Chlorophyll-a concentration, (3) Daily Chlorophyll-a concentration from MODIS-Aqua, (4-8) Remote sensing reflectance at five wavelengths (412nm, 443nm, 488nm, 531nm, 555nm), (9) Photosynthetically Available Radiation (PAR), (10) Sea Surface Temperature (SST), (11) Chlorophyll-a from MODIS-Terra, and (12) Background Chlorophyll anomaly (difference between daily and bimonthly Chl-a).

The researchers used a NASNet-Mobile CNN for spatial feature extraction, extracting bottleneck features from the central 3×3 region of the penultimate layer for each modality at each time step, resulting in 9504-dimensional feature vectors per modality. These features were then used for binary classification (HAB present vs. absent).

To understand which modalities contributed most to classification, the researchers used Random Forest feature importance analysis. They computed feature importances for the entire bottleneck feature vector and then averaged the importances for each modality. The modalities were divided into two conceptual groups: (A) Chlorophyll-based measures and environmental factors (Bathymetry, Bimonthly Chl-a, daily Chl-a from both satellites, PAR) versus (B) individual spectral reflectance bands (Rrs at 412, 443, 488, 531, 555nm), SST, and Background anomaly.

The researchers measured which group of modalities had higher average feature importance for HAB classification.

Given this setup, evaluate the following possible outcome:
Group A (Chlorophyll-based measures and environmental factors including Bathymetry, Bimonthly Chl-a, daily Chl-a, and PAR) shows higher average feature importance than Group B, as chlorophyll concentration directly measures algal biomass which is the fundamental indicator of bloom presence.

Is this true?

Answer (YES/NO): YES